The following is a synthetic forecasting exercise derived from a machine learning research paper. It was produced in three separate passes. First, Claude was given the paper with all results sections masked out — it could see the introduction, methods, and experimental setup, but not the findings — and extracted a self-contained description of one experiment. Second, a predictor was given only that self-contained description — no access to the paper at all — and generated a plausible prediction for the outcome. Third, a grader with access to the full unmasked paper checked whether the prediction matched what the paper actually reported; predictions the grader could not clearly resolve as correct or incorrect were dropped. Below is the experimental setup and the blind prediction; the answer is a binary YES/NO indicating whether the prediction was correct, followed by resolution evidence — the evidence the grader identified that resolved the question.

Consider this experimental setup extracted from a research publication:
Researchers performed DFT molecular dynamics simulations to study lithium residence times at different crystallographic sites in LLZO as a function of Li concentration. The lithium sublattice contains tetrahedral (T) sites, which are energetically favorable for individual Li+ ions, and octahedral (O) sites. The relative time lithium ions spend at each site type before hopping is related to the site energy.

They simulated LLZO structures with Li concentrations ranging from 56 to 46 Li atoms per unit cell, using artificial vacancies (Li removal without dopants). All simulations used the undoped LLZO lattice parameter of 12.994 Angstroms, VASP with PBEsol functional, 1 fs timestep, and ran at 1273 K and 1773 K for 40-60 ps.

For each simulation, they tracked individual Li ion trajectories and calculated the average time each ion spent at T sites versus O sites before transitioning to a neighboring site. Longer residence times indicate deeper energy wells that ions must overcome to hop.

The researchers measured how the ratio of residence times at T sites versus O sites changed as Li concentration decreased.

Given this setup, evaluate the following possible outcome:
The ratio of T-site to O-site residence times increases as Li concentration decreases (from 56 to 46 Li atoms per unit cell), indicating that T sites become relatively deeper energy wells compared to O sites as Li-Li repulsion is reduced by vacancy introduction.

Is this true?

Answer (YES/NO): YES